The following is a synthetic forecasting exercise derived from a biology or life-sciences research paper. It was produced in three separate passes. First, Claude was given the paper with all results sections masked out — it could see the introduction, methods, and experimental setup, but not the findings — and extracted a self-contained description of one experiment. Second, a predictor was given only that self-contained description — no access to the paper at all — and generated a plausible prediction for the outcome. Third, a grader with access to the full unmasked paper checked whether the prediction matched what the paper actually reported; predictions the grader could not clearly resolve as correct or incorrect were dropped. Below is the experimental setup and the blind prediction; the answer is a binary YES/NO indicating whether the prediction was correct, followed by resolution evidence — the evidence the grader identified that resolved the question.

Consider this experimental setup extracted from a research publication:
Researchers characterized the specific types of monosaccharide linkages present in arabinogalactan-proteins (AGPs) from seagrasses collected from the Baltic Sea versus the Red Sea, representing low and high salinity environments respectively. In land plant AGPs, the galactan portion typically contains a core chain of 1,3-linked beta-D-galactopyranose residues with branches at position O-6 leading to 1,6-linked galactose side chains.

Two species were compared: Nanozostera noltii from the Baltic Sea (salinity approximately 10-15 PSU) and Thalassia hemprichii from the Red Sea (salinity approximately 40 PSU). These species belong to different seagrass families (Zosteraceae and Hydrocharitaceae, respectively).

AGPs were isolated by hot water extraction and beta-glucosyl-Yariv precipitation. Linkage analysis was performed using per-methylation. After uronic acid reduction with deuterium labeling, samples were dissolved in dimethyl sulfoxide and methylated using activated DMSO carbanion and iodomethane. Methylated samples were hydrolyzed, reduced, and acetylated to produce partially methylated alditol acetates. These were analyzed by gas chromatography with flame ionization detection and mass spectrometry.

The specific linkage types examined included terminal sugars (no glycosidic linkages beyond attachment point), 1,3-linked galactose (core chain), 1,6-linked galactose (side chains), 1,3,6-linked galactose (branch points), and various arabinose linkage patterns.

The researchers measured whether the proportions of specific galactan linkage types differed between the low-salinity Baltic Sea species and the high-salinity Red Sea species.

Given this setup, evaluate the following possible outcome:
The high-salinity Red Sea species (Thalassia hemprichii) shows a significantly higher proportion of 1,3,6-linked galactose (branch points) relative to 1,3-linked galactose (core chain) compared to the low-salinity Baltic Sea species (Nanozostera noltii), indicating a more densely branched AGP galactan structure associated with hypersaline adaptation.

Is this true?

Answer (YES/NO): NO